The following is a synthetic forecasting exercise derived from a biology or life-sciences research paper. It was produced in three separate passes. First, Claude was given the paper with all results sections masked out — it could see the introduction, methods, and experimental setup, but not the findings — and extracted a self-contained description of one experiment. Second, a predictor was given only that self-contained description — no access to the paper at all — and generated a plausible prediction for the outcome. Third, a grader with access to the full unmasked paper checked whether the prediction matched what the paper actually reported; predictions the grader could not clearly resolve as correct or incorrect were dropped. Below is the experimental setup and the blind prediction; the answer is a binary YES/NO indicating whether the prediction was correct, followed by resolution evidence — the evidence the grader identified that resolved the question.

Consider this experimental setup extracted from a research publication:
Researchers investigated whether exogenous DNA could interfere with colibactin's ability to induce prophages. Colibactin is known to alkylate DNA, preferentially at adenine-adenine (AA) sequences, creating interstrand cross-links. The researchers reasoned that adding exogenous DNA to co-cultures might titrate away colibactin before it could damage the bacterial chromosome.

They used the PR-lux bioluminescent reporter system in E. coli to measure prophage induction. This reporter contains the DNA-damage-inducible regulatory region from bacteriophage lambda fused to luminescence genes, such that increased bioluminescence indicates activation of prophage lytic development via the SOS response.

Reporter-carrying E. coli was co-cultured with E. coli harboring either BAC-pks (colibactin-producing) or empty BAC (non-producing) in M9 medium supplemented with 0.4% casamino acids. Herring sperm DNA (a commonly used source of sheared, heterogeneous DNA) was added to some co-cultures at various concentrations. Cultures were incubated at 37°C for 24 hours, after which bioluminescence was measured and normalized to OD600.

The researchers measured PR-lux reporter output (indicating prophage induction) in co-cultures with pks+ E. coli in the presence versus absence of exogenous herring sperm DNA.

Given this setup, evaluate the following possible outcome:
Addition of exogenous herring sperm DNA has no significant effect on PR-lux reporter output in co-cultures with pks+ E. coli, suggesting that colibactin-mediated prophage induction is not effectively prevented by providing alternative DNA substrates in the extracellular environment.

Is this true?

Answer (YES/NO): NO